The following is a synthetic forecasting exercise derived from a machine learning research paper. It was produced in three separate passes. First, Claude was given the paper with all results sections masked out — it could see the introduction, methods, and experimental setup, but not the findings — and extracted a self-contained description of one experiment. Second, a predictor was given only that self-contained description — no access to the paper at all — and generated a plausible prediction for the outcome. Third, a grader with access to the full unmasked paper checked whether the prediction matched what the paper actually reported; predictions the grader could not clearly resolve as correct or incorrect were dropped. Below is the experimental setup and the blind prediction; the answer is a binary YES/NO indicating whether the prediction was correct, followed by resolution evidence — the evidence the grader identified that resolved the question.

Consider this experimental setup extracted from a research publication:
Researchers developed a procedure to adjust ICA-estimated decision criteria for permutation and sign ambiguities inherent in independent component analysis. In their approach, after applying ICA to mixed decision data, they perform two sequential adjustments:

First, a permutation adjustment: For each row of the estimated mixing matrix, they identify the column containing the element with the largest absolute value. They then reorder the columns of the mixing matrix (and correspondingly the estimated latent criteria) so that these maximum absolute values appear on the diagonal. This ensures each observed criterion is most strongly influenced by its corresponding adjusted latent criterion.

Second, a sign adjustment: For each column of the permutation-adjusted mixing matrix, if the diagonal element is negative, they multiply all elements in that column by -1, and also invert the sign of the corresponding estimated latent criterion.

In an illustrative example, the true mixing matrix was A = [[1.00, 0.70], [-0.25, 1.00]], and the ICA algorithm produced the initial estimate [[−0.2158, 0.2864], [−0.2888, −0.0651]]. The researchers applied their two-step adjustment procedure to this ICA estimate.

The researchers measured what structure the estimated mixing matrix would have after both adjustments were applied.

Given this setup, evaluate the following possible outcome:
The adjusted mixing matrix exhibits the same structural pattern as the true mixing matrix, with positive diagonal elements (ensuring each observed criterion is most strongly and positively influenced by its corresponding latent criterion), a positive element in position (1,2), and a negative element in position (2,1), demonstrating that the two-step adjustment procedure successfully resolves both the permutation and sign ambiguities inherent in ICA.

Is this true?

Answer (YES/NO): YES